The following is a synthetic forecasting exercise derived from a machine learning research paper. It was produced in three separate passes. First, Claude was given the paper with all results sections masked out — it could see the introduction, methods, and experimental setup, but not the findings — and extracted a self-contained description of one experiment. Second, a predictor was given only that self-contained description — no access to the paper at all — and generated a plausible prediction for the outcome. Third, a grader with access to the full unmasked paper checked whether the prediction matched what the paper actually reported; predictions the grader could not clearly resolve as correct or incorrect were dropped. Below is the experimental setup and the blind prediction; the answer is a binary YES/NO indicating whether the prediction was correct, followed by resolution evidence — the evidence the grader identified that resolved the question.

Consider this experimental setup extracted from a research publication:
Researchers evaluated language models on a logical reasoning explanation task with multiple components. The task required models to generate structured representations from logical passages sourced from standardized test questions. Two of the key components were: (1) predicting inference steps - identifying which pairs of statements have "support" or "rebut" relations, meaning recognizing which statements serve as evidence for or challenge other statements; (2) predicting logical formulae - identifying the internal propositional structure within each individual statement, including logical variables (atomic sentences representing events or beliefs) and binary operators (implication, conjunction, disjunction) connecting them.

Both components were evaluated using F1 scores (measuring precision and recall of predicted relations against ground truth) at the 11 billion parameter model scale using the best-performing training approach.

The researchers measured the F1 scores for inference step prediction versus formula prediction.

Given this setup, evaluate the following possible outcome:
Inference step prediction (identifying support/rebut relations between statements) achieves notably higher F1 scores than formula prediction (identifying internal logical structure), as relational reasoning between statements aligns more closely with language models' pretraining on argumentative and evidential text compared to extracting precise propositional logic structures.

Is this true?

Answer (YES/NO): NO